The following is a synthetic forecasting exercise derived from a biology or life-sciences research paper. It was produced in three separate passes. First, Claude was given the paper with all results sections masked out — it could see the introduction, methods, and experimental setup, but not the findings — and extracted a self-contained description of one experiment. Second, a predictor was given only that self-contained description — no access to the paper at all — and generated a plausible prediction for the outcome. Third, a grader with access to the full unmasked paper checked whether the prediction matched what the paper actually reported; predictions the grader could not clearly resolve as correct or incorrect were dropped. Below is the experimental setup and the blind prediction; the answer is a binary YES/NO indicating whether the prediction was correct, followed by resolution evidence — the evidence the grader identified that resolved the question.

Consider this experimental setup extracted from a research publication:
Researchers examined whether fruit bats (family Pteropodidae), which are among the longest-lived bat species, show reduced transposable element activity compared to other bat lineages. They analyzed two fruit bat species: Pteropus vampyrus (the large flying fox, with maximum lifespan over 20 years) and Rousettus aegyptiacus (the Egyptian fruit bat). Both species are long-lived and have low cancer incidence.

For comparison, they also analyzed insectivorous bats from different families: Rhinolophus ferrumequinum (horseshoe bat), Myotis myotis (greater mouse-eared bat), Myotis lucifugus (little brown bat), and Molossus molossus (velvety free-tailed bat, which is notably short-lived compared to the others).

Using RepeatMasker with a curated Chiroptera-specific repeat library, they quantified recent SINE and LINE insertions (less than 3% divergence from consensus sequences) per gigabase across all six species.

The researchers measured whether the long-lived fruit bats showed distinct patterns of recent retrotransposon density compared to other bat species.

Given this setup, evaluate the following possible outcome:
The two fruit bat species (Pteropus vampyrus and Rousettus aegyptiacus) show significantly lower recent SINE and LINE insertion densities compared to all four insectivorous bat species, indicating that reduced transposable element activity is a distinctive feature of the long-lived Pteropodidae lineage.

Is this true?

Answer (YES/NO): YES